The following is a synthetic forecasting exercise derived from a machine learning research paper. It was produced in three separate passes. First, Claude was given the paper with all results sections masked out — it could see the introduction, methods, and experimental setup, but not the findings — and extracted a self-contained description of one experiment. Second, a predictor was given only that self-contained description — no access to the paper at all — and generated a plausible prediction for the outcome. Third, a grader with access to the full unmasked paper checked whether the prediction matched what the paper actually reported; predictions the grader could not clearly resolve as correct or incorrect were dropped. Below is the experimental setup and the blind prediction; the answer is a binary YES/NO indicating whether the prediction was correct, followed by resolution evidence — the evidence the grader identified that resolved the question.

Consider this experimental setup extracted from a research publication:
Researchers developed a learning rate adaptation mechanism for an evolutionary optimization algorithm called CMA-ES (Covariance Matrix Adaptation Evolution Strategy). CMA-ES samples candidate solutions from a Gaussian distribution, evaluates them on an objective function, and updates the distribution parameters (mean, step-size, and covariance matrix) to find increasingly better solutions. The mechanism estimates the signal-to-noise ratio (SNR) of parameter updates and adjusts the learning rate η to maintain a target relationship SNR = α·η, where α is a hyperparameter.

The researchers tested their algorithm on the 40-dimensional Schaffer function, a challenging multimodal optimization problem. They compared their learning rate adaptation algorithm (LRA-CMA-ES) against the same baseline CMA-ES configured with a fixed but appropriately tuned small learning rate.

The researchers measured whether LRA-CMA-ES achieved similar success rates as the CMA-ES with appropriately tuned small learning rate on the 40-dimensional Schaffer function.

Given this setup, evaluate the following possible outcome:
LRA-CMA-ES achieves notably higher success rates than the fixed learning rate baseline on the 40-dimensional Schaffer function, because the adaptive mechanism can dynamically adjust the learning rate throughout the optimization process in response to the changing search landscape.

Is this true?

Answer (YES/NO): NO